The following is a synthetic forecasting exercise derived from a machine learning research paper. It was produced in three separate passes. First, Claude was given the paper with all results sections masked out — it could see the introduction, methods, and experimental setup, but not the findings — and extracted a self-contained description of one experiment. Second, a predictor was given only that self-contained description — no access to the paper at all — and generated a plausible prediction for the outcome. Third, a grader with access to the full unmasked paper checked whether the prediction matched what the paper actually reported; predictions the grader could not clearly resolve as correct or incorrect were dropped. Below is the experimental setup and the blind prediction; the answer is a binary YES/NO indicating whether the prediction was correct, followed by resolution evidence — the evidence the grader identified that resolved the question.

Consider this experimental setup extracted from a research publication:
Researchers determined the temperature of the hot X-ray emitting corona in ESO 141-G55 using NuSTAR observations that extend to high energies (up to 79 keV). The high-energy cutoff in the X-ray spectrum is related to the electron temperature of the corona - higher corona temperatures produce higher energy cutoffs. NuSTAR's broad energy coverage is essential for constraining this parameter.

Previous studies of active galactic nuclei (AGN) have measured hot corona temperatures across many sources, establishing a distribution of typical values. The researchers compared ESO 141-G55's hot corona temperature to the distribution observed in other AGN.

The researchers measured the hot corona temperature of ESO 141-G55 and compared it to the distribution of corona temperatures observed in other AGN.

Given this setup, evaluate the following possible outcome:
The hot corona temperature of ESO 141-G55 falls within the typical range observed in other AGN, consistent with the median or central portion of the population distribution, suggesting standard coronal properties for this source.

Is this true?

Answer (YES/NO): NO